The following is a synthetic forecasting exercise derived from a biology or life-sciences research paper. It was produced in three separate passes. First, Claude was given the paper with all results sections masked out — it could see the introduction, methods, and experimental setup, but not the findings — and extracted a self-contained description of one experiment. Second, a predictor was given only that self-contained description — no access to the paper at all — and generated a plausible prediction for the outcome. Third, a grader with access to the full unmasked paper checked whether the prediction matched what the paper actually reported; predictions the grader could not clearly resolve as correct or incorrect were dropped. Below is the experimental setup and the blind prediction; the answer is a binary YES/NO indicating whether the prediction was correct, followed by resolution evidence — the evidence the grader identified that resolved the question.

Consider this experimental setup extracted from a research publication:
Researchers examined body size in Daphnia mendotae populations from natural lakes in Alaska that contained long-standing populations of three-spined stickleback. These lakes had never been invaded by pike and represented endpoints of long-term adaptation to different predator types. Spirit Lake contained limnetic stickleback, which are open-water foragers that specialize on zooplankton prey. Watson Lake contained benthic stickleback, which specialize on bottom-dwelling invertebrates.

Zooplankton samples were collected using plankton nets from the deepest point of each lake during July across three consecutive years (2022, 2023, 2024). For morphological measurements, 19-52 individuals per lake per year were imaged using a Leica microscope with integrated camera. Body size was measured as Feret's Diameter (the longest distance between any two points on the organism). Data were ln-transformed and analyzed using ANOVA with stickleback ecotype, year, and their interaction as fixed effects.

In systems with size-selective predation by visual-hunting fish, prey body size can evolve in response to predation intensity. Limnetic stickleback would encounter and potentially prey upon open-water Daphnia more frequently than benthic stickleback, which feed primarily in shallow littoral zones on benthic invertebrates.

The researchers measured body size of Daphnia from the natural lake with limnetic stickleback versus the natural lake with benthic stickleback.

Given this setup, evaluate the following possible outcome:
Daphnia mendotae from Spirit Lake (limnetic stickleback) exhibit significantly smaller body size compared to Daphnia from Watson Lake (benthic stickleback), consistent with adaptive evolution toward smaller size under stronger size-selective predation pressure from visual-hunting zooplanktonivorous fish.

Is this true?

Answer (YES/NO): NO